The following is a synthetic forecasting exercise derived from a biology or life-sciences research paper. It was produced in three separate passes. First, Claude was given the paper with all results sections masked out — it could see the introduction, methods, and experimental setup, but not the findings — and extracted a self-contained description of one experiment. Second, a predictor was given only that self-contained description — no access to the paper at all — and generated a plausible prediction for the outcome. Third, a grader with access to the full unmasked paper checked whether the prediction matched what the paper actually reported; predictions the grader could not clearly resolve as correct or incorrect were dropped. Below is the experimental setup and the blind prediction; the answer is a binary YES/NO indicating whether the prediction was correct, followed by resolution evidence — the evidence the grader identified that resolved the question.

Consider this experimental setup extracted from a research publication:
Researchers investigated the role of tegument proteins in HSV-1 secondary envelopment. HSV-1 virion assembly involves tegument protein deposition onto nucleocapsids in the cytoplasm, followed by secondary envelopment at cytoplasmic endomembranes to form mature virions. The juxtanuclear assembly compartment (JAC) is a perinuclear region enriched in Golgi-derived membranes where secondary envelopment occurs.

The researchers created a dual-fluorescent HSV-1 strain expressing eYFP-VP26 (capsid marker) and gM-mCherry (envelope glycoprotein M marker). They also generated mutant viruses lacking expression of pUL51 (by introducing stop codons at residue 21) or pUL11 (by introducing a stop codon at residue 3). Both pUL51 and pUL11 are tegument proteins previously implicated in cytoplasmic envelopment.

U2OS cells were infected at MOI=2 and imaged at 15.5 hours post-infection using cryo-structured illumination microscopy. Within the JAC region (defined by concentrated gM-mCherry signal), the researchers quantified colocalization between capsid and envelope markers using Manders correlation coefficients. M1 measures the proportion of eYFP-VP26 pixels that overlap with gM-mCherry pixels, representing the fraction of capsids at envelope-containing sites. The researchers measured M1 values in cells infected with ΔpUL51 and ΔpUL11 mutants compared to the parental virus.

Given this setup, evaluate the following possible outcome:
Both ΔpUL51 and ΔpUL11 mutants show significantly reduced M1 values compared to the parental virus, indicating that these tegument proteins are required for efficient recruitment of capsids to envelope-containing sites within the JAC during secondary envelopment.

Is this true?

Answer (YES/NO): NO